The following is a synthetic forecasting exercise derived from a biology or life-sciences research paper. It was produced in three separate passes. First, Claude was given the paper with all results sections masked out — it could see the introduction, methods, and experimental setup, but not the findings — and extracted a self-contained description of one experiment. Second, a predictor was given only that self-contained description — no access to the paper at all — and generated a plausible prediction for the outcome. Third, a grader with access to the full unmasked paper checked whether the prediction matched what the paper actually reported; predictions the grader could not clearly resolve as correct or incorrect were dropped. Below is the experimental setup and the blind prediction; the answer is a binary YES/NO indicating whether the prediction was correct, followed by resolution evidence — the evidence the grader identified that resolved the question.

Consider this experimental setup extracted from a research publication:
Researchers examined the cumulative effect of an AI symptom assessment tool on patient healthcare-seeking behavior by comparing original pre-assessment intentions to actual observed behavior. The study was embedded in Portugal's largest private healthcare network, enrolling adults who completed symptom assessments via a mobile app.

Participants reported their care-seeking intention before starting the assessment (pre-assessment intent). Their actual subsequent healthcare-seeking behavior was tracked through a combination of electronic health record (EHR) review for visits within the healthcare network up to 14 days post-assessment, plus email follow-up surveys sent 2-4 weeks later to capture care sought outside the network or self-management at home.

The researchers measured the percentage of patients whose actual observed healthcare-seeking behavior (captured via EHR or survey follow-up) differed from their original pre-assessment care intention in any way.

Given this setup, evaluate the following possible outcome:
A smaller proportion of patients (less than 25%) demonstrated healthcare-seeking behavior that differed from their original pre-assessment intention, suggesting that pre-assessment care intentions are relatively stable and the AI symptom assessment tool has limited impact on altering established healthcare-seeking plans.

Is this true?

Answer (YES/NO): NO